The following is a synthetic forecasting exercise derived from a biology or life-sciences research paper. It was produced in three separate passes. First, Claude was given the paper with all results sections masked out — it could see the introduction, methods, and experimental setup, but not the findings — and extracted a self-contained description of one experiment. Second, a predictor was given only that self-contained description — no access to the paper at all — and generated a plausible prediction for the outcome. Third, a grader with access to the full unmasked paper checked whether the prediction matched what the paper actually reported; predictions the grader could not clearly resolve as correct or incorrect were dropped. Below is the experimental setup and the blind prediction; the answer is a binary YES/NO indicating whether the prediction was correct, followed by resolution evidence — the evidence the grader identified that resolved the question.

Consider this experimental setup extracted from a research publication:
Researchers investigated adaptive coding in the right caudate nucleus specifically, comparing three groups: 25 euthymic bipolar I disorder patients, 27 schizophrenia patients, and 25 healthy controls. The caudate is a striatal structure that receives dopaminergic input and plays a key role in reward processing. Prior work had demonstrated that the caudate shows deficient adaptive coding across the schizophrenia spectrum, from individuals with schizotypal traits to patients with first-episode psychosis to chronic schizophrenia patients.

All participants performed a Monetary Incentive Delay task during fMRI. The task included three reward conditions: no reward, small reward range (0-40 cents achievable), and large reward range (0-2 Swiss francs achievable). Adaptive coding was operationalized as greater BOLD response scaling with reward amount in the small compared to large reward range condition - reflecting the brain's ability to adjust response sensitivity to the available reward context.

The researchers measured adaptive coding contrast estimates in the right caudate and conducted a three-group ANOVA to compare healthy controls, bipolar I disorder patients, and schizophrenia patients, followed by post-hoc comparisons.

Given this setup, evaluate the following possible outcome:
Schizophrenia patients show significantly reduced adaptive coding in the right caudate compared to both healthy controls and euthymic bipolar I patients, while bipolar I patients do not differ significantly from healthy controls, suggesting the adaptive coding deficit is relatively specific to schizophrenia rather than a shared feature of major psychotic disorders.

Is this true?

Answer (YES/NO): NO